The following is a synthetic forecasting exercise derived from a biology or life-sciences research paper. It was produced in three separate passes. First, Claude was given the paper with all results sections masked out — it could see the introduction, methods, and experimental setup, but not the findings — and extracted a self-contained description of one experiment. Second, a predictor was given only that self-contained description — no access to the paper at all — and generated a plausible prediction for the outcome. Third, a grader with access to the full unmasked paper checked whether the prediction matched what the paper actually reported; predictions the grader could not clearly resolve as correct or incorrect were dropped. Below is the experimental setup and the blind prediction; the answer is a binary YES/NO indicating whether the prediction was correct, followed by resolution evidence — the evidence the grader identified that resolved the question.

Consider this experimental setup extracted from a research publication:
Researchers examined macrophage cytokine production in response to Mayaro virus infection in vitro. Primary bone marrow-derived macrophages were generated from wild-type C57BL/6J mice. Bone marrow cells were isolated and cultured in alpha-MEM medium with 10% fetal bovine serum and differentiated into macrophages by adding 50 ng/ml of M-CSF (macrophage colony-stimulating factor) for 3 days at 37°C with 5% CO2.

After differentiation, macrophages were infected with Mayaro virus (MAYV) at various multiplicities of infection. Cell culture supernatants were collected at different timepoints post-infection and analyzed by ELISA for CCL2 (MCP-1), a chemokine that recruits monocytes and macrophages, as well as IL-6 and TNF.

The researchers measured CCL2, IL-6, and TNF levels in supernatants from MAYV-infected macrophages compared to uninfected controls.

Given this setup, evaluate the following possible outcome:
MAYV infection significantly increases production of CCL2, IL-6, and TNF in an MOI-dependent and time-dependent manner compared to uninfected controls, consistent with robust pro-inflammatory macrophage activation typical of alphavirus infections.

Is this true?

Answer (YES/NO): NO